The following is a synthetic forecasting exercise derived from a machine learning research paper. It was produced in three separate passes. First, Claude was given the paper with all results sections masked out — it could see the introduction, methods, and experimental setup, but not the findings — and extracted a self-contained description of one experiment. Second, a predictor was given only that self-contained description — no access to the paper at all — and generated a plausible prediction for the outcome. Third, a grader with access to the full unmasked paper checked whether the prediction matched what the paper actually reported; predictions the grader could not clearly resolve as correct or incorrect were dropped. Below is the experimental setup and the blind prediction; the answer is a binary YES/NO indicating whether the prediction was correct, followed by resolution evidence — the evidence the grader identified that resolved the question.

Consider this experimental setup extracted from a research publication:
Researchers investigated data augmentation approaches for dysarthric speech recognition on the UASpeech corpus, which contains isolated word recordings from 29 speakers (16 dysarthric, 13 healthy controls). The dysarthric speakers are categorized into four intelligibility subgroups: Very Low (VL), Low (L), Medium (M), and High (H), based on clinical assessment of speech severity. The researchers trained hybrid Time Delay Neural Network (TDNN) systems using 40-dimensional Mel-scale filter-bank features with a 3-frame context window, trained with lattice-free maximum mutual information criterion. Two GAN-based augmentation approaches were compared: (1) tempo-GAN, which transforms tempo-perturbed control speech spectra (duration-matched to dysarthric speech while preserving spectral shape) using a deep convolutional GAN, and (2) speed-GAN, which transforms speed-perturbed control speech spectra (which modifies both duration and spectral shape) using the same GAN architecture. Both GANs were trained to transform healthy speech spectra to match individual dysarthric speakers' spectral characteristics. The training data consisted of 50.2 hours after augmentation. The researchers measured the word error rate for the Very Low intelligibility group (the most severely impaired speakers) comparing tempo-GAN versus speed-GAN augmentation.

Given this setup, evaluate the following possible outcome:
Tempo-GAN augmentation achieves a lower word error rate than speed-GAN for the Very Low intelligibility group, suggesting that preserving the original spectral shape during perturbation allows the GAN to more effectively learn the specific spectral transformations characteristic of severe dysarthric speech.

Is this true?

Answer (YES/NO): NO